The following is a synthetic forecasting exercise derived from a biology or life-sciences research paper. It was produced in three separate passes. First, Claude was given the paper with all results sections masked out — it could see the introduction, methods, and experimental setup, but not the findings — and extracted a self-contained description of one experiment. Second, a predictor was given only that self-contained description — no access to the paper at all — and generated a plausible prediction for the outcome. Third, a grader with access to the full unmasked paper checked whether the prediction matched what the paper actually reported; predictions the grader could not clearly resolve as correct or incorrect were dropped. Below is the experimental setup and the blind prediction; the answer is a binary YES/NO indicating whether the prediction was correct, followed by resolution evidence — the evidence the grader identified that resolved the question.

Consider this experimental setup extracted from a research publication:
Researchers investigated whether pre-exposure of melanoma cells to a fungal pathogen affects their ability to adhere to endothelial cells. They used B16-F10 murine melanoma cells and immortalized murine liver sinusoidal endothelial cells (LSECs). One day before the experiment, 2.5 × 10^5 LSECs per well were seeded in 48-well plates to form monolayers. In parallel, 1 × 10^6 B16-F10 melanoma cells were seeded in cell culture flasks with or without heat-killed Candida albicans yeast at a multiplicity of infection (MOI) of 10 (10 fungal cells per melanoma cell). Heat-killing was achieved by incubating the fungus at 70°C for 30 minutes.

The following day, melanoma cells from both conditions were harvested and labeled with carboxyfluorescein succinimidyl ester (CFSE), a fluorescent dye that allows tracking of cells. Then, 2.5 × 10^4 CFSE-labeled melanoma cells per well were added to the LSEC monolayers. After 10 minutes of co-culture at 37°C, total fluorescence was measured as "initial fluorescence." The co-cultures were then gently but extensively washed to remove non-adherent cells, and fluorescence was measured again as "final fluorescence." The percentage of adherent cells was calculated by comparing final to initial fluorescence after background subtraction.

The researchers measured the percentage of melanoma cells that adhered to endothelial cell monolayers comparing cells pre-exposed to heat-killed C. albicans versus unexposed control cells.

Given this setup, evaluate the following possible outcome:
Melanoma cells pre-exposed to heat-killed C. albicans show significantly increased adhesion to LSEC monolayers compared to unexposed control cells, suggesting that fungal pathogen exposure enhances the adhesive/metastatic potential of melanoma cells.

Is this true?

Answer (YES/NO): YES